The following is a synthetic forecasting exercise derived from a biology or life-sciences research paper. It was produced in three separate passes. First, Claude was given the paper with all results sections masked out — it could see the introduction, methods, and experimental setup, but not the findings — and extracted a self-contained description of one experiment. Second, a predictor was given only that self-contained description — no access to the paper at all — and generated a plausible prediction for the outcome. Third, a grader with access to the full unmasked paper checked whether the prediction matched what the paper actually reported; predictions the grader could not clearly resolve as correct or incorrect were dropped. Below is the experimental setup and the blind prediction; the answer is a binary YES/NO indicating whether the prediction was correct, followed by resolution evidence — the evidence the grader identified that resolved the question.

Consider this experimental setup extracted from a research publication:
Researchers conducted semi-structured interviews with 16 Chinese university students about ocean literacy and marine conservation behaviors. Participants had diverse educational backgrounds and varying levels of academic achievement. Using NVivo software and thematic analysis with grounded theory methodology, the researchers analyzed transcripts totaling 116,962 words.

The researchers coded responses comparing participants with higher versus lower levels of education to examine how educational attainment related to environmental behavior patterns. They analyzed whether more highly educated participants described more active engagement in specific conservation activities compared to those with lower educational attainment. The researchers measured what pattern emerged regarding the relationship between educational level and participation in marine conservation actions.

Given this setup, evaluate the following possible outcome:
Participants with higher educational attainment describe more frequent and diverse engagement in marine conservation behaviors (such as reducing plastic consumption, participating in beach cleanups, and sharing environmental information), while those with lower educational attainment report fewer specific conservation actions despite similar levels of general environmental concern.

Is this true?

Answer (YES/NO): YES